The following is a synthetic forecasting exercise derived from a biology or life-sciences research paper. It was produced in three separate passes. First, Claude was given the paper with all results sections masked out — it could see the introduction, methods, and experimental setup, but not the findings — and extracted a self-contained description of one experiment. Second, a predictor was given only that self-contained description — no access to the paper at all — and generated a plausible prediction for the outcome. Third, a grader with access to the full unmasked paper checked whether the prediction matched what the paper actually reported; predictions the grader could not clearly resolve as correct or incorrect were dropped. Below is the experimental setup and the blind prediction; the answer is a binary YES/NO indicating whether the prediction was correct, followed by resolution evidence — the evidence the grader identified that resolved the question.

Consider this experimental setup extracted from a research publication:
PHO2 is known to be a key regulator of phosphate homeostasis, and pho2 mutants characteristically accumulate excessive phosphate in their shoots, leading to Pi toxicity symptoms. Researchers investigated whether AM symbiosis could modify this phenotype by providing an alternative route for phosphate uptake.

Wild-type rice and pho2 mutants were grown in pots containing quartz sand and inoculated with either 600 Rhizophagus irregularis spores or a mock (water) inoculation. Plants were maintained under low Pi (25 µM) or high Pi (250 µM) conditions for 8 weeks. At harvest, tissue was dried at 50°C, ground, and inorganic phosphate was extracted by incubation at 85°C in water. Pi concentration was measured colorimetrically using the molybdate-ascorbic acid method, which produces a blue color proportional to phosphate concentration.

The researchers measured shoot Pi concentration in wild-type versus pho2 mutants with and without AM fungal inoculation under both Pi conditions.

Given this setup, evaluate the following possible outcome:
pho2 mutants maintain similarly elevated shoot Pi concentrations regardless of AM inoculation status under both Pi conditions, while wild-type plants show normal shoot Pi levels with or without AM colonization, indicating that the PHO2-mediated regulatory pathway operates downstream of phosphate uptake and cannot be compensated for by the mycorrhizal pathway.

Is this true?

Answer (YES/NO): NO